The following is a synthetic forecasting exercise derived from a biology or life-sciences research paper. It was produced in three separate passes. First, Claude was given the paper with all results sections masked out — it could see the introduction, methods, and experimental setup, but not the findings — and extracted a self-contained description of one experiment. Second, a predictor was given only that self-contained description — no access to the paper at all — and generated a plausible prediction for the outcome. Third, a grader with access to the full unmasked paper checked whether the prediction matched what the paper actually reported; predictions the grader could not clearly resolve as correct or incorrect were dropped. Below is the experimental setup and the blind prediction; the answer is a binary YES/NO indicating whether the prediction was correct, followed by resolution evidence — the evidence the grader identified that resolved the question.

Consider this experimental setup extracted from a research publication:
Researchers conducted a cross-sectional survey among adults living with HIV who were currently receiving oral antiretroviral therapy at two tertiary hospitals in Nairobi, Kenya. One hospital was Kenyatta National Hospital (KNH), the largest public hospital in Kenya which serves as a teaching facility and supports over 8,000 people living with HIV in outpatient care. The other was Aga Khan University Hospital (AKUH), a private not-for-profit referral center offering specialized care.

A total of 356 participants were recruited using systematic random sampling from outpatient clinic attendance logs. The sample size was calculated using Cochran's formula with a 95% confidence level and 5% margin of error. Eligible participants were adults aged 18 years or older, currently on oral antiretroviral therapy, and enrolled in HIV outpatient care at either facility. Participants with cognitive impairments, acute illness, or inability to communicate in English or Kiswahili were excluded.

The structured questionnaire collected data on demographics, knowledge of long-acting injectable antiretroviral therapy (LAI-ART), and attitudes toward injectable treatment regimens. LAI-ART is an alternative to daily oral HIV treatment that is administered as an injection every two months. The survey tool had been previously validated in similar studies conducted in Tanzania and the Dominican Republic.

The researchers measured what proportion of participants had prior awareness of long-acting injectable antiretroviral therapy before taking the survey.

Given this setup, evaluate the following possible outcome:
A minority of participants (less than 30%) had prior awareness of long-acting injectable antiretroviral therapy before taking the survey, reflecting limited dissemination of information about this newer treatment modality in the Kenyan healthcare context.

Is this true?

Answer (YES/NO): NO